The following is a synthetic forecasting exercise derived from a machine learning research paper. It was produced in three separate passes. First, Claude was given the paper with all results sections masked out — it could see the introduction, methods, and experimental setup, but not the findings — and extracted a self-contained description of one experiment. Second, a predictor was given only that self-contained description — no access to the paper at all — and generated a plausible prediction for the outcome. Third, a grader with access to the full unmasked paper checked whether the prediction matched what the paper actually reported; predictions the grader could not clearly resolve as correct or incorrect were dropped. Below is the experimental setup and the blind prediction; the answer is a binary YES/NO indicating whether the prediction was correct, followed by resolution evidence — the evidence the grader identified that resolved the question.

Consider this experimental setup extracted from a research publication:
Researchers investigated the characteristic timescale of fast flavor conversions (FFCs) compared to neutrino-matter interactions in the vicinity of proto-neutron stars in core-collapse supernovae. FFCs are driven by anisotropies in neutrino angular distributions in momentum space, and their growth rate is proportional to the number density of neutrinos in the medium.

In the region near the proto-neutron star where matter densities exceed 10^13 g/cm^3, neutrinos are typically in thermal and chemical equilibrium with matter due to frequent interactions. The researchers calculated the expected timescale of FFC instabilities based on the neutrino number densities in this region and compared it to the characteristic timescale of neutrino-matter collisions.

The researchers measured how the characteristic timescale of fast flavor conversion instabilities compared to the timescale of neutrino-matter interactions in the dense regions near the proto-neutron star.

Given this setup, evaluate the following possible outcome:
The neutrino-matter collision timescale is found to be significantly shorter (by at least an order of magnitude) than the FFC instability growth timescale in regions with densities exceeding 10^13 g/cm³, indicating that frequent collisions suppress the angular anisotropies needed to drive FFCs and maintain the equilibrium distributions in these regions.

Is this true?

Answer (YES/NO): NO